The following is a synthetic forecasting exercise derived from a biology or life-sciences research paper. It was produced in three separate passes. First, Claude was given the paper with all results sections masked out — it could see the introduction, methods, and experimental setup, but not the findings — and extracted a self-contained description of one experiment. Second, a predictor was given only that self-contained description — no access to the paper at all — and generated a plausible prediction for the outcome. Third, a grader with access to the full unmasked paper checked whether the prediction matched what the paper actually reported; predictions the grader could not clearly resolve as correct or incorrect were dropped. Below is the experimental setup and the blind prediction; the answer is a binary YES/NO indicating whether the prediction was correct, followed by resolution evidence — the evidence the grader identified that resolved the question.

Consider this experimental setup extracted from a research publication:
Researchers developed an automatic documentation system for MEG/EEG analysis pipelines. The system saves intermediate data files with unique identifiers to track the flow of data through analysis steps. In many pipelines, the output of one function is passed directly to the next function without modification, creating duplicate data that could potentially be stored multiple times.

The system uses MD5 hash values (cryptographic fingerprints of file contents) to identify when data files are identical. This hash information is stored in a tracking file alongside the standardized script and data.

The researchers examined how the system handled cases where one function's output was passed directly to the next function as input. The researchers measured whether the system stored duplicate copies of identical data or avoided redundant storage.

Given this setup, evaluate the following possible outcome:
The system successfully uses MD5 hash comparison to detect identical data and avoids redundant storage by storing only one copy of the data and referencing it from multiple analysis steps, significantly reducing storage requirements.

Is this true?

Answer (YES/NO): YES